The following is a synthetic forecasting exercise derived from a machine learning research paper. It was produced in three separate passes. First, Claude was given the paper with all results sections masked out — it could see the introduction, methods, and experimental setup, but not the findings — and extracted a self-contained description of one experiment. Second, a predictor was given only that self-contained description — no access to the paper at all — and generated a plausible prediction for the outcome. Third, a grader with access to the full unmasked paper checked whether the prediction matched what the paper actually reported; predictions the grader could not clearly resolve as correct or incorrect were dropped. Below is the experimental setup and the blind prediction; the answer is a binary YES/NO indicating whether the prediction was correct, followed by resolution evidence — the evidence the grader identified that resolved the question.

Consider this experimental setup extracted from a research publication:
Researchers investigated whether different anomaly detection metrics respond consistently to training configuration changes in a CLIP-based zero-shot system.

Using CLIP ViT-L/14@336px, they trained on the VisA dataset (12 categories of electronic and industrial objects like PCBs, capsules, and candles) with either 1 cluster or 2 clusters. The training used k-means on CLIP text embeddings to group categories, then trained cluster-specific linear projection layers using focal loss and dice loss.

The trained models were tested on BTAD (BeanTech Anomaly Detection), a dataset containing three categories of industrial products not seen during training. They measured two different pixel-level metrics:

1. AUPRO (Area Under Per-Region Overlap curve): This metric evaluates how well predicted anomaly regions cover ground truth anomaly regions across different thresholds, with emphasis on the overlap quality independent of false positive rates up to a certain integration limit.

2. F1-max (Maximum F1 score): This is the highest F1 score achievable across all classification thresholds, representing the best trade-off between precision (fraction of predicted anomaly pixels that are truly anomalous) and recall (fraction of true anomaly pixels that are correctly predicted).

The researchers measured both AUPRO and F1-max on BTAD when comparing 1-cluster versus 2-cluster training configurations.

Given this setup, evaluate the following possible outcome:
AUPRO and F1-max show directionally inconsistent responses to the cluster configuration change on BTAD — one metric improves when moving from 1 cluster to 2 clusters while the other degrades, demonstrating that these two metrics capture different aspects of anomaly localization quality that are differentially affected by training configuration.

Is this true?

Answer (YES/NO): YES